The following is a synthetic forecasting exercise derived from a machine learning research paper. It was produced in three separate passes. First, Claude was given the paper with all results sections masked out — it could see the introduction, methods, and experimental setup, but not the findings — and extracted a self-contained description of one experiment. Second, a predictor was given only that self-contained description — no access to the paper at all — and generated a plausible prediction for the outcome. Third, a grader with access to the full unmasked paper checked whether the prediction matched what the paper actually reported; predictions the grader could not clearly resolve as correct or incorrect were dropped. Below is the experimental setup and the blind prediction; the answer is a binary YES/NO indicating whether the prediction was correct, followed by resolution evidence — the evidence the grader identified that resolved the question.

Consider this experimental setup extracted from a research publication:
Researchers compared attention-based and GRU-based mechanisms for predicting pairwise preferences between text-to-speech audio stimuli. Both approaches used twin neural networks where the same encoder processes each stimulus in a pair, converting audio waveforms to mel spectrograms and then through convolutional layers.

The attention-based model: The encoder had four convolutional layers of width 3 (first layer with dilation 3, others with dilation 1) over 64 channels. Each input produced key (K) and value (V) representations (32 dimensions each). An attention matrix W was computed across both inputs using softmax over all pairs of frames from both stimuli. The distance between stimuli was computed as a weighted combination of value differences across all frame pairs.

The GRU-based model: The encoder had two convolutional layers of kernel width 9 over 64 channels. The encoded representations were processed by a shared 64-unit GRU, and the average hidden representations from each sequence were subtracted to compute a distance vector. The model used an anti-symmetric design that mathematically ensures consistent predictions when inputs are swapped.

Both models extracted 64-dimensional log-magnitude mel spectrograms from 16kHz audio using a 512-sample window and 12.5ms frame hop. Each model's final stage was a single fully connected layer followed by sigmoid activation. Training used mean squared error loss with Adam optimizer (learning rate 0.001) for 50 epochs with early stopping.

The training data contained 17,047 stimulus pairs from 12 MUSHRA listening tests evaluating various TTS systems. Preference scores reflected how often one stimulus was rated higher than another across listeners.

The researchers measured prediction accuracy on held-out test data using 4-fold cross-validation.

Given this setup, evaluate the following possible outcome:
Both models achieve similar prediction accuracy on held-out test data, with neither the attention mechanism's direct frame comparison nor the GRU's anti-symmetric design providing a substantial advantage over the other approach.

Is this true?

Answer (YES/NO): NO